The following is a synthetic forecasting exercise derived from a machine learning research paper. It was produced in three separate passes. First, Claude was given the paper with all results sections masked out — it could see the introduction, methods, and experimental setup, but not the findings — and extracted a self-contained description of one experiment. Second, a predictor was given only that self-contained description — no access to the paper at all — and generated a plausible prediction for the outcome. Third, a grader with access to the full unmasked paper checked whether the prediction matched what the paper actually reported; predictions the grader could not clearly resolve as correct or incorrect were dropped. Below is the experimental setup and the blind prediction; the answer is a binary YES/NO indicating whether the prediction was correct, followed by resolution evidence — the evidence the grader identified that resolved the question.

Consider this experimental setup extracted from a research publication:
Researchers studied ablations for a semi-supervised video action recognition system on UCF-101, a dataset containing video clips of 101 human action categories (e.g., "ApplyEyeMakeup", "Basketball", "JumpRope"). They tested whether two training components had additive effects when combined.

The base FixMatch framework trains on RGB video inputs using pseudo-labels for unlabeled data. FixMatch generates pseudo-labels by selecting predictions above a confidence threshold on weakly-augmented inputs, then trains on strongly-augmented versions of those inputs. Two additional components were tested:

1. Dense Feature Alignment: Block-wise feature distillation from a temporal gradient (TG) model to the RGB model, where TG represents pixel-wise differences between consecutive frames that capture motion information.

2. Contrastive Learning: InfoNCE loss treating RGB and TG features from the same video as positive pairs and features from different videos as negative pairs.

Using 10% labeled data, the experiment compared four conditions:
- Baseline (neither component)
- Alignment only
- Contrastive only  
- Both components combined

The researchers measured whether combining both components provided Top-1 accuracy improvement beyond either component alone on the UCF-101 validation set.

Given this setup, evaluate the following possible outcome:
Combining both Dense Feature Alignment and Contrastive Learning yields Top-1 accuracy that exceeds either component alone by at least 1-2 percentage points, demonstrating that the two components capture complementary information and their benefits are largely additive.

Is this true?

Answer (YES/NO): NO